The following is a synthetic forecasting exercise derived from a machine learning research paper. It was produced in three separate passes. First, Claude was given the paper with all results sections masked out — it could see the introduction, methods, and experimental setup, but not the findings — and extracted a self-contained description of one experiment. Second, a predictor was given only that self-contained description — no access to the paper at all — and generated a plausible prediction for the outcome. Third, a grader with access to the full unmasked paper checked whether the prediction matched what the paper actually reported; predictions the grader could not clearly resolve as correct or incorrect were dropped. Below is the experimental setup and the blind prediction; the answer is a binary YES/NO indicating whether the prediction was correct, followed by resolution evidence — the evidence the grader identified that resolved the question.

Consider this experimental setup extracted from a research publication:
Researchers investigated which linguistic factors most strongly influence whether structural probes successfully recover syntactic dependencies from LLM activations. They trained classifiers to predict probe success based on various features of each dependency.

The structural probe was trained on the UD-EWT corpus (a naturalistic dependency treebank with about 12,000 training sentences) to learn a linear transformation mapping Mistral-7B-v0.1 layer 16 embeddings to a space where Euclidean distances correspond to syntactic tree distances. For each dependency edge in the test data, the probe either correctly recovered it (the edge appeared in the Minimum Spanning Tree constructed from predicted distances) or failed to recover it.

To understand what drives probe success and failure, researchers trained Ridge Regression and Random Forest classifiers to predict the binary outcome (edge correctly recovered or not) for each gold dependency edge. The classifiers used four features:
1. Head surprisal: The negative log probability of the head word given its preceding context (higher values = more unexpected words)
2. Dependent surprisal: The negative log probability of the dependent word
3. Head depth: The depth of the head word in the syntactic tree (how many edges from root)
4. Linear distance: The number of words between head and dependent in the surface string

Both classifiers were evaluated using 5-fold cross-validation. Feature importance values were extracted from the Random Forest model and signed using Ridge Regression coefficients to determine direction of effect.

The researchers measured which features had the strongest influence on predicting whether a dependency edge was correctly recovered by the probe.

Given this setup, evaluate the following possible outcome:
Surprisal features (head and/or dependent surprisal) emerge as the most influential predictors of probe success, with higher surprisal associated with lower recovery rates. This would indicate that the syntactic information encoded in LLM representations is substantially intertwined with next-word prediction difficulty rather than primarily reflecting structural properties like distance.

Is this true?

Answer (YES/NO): NO